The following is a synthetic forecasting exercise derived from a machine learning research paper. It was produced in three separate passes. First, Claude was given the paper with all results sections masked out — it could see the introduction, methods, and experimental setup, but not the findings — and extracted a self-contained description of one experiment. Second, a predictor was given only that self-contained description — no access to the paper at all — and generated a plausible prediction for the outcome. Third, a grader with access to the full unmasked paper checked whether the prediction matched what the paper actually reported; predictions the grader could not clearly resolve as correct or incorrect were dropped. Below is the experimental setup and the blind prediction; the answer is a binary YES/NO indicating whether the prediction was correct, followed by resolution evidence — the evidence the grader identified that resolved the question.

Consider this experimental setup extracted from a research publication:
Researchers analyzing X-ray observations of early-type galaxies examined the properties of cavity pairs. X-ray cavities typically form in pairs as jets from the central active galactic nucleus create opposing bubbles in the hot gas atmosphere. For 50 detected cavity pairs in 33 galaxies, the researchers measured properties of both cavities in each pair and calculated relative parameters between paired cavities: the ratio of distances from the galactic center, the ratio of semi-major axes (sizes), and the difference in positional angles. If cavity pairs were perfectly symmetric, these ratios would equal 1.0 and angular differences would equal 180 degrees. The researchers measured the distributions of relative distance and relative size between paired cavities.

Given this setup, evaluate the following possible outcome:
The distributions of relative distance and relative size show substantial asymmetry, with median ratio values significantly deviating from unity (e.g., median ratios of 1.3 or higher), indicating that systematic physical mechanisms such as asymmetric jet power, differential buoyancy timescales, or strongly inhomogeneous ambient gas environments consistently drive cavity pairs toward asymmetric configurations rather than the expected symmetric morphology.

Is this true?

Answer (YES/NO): NO